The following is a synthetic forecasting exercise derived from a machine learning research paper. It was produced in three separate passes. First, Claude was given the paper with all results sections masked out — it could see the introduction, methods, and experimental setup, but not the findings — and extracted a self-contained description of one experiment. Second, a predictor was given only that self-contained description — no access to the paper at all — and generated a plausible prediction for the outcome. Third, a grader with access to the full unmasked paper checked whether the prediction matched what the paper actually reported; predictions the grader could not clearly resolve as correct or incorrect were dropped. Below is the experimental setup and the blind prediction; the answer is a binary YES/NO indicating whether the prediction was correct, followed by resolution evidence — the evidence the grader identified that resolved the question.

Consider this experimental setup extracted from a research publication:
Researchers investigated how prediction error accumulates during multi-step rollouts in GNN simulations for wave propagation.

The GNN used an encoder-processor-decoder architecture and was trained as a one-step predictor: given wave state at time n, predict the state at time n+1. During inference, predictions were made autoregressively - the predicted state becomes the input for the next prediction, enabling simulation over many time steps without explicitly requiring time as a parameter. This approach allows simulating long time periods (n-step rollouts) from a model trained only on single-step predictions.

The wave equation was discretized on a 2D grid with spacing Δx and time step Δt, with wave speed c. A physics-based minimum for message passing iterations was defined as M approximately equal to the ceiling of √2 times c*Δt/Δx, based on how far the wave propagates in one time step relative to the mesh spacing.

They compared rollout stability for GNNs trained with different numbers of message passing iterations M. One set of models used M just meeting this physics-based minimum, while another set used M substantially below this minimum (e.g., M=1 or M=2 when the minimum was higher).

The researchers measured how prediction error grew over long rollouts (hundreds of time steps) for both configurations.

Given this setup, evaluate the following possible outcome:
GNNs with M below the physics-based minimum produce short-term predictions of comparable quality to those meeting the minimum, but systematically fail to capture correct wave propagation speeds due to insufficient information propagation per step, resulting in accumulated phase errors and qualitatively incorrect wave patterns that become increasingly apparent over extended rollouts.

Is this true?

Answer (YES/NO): NO